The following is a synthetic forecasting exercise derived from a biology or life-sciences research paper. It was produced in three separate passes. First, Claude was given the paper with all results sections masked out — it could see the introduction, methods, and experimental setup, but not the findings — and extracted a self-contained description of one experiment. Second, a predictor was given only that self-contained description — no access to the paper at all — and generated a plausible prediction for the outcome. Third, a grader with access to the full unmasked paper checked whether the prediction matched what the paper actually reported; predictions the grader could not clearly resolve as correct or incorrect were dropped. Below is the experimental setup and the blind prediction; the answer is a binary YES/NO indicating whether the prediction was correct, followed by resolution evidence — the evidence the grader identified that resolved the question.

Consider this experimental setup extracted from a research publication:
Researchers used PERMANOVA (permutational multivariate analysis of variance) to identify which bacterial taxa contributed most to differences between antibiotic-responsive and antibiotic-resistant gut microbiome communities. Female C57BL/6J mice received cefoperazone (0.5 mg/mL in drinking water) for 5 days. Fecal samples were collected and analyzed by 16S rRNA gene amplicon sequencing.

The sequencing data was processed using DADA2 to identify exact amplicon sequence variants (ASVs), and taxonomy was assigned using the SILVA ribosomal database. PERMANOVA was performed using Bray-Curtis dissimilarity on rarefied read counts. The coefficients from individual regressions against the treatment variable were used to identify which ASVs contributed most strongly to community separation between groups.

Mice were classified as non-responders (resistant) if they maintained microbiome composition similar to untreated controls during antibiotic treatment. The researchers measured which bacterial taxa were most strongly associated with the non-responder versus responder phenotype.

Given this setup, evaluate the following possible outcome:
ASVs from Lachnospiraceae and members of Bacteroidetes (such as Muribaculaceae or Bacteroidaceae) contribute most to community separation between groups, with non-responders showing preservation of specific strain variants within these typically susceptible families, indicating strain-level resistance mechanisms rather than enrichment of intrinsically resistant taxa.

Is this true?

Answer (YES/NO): NO